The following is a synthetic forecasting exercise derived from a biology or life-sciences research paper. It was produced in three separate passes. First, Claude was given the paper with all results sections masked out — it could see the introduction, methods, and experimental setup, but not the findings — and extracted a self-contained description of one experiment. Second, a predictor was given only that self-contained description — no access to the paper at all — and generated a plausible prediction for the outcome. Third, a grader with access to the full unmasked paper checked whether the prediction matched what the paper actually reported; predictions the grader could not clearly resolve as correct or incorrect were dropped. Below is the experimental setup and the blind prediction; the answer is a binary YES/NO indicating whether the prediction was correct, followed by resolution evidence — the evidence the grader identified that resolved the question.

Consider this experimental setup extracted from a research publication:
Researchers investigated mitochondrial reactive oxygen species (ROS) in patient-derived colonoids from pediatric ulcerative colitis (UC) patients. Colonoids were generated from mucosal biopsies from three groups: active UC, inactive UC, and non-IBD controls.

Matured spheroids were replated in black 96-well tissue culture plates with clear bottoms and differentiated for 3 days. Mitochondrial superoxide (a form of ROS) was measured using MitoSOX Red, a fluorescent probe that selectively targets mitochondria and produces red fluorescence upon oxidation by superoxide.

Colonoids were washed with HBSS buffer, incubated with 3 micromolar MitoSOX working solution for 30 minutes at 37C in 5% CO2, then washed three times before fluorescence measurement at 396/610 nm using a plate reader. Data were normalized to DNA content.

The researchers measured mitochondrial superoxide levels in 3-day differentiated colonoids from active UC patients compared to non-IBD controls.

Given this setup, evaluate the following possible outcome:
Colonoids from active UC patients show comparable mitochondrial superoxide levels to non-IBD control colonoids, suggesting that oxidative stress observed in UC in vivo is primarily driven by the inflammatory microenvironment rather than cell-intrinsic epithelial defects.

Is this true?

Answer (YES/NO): NO